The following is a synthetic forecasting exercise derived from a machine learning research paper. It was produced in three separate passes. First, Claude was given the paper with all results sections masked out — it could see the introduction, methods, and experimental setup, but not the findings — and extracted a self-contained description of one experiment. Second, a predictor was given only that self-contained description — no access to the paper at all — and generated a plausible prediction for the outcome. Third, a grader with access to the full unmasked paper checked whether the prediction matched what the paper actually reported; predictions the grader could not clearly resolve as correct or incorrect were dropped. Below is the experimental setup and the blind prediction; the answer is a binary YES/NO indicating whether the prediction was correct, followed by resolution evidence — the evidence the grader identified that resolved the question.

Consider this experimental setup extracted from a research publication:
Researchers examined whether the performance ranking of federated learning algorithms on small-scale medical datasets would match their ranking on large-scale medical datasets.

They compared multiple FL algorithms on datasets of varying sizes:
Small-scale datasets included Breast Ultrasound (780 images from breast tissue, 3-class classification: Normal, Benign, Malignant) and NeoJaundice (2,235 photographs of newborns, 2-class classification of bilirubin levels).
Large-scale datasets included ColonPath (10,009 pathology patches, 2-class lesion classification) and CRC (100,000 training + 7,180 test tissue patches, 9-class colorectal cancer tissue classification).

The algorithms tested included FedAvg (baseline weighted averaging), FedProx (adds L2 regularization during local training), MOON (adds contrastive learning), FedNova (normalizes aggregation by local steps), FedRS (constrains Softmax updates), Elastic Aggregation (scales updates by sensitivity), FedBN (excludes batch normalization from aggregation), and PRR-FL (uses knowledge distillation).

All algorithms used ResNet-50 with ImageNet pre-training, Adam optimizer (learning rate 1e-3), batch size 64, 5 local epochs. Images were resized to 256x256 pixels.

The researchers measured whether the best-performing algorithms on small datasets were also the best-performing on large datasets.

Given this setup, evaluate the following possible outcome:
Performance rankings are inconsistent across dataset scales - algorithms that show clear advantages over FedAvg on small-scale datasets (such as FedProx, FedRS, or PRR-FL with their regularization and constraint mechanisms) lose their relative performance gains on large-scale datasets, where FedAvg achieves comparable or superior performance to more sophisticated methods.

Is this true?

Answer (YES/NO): NO